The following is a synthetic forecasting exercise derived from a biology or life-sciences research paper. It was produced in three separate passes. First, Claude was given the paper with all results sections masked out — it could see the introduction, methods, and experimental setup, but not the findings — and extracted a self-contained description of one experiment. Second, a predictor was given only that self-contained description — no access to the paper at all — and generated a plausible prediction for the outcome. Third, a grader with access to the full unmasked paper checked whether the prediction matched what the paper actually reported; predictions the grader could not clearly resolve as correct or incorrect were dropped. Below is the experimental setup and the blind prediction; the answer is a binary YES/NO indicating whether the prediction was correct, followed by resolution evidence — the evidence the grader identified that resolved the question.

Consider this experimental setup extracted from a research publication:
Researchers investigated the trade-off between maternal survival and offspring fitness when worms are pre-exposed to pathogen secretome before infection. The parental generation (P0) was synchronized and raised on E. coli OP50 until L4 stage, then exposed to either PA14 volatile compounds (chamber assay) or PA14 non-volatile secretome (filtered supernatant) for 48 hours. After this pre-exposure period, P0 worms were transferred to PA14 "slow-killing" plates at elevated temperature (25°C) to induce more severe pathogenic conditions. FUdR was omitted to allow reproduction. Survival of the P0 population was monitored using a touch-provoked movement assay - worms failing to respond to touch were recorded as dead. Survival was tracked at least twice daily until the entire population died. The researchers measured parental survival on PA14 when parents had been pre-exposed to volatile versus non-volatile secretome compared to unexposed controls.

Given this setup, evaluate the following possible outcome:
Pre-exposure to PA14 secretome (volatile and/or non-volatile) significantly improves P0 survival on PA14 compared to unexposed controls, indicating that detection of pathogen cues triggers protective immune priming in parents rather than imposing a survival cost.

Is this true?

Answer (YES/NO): NO